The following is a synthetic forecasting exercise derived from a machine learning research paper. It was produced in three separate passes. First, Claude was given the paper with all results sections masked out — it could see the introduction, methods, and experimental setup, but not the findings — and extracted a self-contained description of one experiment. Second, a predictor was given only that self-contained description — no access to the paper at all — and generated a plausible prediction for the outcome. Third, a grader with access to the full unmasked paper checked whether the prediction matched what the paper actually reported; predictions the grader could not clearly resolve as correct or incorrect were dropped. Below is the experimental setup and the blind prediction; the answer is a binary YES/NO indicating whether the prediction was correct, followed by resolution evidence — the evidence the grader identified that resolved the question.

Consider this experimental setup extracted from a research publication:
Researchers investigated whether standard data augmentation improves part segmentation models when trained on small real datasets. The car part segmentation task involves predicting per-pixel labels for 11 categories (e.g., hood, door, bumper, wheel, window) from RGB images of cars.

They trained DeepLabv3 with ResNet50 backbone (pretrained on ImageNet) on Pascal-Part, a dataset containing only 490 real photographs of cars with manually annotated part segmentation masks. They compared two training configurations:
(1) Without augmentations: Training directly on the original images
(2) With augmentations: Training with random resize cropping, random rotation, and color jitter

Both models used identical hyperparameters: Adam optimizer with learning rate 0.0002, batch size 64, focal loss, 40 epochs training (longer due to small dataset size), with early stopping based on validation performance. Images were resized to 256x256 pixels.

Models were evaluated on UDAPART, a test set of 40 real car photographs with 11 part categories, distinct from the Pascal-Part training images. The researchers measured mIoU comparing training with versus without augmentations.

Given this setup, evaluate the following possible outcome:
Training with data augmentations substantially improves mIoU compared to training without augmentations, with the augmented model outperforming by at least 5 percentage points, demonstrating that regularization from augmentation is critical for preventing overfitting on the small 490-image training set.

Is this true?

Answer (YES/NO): NO